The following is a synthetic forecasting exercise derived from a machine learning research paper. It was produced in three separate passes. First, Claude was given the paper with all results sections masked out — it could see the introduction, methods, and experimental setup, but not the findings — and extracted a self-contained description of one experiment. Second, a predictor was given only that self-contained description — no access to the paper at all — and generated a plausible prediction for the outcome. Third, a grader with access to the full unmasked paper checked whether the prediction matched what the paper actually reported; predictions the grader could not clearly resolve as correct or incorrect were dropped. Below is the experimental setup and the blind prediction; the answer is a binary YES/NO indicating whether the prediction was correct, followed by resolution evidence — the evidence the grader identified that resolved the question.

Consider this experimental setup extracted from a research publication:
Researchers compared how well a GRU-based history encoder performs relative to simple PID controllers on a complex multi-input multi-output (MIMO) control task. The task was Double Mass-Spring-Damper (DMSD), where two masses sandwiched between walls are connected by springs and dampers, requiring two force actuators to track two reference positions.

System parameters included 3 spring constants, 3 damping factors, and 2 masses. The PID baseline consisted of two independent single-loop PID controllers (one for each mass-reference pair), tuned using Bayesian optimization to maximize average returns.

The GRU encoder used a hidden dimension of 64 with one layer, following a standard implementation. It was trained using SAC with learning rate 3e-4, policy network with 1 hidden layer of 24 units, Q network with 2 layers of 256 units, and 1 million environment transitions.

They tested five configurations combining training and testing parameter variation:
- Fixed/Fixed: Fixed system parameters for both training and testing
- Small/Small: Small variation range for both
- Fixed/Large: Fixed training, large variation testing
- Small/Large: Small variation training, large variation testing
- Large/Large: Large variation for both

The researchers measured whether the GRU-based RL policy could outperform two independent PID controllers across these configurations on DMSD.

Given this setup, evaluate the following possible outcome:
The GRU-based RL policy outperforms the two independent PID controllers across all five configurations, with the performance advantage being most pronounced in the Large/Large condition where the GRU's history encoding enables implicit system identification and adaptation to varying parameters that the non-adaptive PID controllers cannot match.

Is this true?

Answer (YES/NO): NO